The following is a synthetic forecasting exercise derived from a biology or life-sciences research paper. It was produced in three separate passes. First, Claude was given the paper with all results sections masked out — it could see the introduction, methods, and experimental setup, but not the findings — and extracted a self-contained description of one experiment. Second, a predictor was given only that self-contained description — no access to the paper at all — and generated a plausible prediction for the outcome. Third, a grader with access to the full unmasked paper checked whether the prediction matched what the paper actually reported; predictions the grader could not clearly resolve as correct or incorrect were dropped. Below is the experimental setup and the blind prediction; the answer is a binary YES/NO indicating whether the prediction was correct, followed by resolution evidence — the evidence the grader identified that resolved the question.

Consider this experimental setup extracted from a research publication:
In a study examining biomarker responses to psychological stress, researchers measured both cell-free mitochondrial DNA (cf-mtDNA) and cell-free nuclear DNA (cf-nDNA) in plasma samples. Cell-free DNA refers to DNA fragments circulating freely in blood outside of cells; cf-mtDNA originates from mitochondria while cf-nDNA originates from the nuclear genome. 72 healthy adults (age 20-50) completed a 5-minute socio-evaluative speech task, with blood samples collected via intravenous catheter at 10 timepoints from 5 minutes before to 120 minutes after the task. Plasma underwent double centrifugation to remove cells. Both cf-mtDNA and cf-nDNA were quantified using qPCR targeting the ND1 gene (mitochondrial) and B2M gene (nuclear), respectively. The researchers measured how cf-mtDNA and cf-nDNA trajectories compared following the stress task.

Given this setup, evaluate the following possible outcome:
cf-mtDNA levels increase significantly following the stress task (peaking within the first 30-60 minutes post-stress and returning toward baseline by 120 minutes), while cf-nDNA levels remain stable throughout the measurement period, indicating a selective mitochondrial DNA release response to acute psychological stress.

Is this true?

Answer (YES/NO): NO